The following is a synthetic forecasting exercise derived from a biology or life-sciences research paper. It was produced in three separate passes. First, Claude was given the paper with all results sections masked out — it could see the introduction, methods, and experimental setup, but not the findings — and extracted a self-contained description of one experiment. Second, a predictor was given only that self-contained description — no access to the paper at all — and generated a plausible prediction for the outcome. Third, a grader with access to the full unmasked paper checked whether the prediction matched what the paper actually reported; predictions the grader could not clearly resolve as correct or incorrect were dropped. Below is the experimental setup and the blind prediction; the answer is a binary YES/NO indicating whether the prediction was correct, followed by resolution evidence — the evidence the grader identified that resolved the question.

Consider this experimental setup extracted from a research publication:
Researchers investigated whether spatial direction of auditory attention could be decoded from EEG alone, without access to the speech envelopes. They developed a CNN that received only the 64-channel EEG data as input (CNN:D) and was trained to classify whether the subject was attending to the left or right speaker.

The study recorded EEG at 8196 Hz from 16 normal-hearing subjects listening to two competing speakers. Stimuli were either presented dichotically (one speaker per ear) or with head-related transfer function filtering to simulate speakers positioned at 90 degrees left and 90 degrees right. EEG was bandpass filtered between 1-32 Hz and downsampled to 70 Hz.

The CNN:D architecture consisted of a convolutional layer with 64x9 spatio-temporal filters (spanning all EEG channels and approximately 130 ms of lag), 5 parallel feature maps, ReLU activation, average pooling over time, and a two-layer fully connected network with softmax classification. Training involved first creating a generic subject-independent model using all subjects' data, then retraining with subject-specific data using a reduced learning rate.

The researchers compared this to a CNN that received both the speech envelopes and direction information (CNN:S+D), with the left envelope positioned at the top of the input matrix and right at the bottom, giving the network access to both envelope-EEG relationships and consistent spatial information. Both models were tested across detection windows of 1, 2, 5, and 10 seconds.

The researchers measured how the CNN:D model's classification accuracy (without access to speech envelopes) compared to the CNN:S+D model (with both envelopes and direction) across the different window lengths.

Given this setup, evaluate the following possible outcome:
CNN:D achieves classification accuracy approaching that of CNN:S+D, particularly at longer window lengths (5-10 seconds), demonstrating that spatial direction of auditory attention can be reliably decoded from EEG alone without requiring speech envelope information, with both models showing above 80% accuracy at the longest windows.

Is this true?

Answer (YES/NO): YES